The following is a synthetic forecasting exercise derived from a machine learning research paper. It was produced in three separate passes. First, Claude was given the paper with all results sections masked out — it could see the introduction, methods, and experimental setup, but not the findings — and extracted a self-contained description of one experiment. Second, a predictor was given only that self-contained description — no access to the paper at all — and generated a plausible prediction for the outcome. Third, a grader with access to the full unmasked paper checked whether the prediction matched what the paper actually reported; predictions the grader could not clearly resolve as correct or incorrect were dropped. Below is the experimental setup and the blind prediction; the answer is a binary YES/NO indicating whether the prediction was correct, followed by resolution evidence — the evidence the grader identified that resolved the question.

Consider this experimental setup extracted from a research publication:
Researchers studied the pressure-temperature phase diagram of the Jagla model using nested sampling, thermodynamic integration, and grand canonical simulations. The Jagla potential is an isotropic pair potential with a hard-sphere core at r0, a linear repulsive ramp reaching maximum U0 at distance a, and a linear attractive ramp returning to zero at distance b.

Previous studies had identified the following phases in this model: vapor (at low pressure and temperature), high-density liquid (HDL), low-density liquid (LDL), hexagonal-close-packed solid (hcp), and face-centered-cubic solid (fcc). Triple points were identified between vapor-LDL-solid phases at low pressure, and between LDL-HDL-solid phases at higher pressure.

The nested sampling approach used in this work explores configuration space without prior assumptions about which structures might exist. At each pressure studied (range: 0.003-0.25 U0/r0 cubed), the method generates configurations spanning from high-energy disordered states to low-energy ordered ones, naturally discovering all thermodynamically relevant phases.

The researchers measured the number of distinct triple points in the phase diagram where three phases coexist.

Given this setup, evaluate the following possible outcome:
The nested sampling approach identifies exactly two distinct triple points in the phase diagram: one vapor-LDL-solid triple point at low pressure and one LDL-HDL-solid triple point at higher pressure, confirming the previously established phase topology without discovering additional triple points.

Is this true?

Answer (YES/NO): NO